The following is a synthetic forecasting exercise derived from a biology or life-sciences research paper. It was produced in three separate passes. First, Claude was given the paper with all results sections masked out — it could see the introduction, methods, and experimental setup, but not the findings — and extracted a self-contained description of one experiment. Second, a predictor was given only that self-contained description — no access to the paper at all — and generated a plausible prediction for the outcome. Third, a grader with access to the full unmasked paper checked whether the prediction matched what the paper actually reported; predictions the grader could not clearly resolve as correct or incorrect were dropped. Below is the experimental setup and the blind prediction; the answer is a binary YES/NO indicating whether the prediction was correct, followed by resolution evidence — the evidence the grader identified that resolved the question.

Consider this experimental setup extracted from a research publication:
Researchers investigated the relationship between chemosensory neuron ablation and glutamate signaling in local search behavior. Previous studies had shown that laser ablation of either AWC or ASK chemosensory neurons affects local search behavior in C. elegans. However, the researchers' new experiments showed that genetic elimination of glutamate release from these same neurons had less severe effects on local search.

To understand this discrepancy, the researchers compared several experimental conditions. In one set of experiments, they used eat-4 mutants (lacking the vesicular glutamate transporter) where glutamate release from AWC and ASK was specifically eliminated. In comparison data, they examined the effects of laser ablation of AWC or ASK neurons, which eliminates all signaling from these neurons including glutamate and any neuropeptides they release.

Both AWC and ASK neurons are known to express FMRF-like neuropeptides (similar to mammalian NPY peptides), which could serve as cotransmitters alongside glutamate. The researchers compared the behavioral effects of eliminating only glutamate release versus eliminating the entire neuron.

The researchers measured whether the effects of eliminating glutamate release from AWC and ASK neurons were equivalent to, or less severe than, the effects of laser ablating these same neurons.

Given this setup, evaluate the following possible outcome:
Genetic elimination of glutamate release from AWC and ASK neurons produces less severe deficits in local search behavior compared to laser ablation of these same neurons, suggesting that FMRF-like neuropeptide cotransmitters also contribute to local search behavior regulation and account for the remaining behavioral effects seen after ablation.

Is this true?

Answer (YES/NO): YES